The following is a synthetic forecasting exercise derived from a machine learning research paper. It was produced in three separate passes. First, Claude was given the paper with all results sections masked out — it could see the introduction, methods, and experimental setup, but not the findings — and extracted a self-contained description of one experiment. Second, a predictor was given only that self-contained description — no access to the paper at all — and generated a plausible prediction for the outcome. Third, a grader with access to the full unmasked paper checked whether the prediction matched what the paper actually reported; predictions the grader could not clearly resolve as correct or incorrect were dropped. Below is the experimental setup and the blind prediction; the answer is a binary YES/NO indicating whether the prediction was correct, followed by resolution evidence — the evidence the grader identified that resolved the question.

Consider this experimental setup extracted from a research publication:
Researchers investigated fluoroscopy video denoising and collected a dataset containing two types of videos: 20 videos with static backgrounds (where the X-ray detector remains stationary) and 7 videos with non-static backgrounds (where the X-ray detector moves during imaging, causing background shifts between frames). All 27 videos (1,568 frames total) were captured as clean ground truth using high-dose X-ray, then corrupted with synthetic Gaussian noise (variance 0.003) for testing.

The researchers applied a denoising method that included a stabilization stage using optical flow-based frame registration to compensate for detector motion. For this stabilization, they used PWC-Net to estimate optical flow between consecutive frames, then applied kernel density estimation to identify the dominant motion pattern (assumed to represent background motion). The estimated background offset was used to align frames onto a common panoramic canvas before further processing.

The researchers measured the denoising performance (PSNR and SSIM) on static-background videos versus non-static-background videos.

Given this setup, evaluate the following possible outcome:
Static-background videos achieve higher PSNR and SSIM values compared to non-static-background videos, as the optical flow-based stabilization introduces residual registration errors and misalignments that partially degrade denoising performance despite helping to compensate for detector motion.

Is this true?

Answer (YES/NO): NO